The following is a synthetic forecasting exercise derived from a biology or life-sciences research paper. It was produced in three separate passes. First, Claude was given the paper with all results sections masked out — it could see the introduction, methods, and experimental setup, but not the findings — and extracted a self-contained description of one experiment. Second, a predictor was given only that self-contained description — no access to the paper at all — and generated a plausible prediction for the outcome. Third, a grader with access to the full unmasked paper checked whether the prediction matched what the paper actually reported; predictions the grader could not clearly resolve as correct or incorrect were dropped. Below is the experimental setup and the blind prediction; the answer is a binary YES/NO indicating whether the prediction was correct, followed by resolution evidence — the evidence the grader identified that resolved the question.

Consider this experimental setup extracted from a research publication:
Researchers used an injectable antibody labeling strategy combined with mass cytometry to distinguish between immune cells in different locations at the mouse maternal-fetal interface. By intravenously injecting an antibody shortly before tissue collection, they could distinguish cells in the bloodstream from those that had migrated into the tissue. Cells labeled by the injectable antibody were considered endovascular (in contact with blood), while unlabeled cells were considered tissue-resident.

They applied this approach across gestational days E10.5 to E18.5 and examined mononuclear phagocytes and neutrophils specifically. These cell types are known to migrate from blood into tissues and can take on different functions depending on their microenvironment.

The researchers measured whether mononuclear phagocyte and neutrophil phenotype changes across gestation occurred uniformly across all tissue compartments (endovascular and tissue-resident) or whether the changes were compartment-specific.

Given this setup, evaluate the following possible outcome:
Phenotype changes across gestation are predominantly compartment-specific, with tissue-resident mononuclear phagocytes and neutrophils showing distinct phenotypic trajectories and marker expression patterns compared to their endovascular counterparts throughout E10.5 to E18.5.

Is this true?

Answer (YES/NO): YES